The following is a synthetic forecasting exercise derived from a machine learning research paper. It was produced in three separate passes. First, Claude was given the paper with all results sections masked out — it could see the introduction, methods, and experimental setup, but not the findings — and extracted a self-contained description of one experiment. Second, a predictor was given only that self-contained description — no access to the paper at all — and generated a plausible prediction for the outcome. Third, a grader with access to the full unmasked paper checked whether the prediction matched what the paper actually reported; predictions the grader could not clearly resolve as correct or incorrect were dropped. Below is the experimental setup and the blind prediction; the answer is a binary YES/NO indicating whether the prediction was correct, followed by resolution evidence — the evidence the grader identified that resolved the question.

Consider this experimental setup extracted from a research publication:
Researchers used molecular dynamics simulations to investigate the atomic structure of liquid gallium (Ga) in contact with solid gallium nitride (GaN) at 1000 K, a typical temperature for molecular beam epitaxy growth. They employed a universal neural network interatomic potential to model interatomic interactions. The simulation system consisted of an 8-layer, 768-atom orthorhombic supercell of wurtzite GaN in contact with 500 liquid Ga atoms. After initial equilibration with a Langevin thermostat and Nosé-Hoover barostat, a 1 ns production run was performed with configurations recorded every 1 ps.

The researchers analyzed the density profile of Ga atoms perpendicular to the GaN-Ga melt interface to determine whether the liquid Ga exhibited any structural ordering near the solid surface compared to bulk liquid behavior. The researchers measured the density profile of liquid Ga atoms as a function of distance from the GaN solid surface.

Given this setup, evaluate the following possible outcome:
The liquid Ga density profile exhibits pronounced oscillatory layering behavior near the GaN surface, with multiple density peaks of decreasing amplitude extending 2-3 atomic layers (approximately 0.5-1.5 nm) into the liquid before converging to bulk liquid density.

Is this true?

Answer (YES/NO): YES